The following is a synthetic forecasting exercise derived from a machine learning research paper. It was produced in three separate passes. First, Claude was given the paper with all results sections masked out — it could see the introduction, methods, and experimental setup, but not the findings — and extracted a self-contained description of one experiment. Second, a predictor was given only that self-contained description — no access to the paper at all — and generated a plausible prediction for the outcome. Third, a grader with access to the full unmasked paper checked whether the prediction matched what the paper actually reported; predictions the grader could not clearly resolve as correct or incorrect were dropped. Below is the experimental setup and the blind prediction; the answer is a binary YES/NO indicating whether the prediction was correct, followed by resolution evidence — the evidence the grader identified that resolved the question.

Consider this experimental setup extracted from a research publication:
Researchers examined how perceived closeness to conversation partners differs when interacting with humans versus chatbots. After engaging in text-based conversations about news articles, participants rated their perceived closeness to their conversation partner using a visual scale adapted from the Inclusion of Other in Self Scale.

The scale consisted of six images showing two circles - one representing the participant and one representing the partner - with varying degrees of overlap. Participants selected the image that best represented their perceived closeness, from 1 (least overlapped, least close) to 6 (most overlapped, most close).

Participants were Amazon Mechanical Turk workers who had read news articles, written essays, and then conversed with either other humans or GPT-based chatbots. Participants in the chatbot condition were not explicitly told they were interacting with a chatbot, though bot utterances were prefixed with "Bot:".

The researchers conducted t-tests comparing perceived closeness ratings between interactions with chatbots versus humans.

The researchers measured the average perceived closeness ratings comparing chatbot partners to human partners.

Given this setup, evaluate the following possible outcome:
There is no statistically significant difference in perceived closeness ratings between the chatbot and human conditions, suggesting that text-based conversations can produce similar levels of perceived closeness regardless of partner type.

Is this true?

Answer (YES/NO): YES